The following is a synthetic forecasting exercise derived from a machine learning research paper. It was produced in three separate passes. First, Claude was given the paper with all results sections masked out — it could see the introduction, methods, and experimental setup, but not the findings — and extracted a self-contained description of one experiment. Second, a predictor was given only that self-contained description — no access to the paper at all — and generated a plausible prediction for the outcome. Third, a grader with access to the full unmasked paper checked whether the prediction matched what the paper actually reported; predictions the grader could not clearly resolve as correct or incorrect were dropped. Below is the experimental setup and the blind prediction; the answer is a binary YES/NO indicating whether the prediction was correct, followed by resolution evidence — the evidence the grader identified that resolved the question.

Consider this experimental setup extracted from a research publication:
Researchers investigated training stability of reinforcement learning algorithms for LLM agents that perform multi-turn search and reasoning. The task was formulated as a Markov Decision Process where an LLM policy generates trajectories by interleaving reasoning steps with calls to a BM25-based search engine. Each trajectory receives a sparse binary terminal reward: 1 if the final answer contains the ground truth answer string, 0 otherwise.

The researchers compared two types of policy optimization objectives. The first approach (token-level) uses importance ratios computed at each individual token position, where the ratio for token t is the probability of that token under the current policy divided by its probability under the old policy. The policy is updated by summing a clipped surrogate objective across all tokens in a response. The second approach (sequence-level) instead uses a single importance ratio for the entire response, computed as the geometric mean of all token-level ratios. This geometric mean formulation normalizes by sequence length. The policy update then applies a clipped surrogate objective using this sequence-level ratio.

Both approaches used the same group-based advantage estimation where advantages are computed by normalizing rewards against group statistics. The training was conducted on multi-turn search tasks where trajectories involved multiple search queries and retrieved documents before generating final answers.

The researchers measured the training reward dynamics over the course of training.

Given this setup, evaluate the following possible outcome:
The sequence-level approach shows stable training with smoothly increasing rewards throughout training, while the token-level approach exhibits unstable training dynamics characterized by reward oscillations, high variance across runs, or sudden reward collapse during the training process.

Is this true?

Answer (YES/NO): YES